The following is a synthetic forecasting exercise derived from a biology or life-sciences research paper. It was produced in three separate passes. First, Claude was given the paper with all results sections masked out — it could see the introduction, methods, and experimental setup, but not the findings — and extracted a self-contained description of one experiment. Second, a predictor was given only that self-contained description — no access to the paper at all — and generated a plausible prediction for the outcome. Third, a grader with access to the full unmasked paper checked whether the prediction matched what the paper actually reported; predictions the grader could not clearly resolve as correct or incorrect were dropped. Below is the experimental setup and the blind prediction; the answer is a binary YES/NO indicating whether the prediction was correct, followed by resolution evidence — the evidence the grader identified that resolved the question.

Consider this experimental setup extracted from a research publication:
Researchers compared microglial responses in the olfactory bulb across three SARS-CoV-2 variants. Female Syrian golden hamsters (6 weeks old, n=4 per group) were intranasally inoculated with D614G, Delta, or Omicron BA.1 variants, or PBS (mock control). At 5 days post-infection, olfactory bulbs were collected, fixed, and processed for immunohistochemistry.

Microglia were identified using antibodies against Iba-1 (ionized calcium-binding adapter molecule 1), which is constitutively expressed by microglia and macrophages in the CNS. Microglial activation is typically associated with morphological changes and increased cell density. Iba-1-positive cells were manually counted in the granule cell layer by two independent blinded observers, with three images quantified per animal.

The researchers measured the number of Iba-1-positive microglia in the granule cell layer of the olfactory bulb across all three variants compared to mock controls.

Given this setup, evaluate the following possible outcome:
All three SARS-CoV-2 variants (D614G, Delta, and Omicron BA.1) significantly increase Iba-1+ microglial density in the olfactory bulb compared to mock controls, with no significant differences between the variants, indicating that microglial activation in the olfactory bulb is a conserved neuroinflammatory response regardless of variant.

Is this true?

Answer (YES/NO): NO